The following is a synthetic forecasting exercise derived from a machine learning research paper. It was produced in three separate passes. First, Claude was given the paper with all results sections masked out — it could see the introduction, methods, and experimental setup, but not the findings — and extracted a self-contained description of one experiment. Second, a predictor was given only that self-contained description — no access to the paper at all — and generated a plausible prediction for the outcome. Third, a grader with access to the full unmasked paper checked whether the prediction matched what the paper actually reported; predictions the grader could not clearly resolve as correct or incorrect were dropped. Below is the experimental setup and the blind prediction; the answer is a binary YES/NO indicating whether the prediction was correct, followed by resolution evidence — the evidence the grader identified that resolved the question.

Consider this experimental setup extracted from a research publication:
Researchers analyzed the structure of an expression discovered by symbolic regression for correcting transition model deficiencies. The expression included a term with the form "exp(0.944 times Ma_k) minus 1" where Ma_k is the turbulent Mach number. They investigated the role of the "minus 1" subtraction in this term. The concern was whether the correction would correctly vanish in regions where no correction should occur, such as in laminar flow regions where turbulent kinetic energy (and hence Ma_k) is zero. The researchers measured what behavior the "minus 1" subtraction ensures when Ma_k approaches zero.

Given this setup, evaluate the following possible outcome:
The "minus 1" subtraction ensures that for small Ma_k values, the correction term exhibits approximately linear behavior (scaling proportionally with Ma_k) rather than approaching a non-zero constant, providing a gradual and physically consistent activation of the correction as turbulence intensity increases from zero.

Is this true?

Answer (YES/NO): NO